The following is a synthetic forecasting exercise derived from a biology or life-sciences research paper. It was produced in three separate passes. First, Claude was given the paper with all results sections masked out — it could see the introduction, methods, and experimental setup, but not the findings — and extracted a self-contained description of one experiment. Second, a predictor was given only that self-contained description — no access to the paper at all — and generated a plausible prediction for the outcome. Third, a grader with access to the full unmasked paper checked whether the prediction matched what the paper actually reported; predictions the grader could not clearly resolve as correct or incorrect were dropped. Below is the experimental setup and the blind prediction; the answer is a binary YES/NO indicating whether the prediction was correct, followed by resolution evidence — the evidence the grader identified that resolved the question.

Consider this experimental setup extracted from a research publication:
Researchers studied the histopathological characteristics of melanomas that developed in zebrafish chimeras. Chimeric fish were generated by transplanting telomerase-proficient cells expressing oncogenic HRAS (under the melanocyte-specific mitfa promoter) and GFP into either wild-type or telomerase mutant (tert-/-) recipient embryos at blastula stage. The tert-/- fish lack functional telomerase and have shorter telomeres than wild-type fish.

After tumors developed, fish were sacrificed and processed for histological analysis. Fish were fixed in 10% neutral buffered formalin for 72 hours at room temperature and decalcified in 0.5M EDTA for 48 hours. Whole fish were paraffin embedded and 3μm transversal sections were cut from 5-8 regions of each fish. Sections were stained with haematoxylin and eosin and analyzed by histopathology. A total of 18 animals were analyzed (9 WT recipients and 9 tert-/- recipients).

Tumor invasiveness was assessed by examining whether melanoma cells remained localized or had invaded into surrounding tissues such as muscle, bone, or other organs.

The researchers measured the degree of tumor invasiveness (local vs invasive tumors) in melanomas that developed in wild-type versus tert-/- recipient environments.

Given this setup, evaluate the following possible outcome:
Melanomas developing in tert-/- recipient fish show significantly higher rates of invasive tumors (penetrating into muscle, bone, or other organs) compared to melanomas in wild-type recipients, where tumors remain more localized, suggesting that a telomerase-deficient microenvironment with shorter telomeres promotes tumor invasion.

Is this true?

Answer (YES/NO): YES